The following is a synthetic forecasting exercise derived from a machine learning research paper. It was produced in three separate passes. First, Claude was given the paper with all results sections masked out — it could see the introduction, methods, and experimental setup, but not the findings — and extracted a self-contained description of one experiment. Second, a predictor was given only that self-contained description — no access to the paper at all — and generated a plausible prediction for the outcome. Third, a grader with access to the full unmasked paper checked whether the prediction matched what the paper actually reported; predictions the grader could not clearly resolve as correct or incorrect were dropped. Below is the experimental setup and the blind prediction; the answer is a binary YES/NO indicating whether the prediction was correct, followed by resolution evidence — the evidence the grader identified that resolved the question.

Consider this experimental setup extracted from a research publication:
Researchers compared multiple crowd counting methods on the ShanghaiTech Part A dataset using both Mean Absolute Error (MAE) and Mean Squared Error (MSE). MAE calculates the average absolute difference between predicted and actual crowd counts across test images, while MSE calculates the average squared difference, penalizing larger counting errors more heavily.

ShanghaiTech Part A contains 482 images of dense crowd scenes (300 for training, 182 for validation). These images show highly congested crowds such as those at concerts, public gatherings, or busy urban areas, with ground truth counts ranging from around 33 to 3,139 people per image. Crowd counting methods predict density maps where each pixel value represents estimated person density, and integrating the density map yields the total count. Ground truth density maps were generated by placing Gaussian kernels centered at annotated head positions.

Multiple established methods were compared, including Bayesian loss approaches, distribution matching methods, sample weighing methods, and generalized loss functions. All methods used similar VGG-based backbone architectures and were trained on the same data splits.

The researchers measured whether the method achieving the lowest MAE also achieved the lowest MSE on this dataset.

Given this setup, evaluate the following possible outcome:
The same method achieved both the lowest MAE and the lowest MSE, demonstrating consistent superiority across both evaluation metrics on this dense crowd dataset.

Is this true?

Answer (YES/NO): NO